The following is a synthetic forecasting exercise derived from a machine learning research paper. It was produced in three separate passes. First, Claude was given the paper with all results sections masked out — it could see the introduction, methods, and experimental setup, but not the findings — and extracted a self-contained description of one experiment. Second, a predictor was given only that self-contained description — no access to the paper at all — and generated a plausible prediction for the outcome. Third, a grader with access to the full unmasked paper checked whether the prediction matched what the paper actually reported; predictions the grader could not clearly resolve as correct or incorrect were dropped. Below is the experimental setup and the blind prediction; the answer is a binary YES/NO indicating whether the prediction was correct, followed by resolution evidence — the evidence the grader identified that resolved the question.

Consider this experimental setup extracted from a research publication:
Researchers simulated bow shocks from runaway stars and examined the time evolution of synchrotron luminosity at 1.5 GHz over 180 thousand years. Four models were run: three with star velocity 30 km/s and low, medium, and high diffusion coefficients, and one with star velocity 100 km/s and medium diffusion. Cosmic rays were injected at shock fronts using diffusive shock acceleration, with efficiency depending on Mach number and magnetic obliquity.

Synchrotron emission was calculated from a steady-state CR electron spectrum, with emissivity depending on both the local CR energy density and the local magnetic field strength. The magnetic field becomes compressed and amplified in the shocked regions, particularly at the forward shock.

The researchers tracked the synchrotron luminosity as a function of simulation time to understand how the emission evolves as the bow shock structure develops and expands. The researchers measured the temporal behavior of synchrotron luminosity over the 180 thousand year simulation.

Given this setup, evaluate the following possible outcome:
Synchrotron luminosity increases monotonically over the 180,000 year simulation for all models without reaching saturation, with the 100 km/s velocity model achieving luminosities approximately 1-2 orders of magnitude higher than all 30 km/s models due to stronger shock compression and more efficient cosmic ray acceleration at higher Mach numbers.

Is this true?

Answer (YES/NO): NO